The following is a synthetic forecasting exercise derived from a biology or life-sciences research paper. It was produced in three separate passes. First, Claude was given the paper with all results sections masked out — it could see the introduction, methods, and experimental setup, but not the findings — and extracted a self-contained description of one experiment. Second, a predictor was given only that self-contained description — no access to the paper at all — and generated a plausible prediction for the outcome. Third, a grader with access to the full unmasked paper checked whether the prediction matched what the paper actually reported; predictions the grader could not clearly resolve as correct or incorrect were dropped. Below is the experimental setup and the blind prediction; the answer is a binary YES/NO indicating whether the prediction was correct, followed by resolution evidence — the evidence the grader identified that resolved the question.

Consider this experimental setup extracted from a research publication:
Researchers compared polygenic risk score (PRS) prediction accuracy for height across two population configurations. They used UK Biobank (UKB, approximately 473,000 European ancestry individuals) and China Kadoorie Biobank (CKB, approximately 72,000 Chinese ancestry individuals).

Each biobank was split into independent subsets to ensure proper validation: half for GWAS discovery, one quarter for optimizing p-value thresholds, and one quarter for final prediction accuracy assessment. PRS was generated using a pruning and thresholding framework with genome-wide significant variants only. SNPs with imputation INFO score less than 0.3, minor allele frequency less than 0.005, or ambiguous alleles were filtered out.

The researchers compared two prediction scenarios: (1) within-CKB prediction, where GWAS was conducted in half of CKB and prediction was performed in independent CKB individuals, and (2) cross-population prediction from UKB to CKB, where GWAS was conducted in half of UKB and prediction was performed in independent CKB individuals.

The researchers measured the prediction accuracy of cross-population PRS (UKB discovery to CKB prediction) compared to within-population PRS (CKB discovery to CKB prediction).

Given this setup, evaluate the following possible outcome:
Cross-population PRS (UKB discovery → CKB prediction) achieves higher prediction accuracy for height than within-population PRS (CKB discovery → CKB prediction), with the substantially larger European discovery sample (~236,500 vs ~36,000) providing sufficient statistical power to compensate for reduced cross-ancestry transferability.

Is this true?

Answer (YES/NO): YES